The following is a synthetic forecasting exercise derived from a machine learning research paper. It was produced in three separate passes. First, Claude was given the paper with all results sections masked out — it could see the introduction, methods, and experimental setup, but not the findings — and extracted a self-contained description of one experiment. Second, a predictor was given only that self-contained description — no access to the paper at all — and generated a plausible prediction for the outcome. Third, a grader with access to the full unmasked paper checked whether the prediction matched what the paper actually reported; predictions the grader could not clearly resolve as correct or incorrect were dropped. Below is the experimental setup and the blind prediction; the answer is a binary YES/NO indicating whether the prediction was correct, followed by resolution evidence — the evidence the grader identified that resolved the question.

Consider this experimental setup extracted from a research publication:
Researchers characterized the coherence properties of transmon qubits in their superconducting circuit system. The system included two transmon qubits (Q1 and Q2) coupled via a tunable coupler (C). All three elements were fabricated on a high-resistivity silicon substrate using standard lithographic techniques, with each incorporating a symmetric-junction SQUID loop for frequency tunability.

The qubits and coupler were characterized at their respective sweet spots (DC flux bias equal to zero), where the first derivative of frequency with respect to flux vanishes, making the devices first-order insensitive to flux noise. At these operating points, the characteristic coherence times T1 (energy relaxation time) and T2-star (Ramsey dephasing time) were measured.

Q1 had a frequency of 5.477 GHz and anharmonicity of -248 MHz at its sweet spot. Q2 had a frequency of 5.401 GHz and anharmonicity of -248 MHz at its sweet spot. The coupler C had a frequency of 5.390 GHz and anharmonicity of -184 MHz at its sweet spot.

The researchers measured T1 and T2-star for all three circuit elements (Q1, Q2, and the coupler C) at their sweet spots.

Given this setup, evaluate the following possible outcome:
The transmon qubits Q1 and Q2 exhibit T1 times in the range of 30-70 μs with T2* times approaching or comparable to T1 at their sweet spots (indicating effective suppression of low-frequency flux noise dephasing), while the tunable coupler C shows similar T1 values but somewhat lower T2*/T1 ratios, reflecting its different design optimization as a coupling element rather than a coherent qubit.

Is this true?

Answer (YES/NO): NO